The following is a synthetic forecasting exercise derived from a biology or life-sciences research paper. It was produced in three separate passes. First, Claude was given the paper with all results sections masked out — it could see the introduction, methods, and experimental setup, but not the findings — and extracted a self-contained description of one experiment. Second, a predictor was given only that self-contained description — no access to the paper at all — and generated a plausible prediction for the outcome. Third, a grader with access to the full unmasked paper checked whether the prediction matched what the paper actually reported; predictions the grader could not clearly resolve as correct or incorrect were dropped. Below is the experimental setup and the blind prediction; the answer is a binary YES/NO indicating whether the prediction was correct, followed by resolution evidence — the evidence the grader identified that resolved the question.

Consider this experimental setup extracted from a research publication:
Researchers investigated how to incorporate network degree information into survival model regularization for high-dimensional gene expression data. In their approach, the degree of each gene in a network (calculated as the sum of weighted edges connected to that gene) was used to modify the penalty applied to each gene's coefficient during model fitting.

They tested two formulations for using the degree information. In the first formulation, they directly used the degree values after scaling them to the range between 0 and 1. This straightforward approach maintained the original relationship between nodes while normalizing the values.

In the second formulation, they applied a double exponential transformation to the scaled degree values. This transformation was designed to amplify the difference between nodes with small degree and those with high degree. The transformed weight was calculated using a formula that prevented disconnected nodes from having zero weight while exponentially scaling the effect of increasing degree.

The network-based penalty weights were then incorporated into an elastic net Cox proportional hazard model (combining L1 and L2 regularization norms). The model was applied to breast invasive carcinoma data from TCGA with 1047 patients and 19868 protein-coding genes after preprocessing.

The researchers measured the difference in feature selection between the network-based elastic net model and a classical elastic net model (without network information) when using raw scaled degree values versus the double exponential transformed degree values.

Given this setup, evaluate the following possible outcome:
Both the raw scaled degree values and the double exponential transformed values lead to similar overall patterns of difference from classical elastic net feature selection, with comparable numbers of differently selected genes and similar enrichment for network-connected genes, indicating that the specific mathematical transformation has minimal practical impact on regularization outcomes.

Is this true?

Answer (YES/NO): NO